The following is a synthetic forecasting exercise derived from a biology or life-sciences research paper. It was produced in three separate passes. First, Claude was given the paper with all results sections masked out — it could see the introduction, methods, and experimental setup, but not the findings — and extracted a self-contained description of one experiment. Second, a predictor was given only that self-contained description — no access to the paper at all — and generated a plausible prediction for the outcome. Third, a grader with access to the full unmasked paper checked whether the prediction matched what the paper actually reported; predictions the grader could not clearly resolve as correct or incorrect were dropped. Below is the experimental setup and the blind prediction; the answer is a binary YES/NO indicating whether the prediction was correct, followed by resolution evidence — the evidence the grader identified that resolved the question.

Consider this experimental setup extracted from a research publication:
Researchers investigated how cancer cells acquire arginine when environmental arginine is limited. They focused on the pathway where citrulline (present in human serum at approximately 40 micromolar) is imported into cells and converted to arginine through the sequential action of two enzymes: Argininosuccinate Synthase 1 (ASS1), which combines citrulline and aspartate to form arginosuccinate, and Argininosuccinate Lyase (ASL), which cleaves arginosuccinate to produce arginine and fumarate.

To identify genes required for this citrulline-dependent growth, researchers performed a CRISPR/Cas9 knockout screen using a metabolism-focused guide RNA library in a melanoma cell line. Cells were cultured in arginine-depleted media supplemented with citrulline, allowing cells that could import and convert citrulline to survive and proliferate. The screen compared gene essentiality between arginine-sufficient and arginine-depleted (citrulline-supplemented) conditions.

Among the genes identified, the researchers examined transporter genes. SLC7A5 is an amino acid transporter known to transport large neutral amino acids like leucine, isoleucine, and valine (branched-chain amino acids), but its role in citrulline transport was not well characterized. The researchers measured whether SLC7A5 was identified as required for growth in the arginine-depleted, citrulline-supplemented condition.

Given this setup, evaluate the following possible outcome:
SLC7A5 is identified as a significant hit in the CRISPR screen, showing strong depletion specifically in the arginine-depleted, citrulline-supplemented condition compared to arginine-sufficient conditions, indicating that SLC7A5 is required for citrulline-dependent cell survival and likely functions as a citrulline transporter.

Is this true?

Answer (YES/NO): YES